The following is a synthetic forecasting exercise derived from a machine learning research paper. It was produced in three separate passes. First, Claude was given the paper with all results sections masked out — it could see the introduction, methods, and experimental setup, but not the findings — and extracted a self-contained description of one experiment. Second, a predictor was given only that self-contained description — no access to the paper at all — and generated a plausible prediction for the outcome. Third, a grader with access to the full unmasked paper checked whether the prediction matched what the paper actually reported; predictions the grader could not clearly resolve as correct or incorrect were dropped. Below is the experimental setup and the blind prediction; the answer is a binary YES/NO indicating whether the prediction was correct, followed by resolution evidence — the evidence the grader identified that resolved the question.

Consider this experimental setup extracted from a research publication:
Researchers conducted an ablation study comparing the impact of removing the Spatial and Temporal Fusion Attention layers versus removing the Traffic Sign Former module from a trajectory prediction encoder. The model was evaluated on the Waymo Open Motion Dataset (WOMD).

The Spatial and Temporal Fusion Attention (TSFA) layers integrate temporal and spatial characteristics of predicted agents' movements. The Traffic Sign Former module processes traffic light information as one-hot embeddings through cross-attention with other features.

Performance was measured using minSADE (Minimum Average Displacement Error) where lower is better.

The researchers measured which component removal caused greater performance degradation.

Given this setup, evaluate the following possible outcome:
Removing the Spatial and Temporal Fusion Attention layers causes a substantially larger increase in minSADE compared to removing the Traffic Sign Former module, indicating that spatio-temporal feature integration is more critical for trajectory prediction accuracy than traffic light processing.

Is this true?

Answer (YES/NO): NO